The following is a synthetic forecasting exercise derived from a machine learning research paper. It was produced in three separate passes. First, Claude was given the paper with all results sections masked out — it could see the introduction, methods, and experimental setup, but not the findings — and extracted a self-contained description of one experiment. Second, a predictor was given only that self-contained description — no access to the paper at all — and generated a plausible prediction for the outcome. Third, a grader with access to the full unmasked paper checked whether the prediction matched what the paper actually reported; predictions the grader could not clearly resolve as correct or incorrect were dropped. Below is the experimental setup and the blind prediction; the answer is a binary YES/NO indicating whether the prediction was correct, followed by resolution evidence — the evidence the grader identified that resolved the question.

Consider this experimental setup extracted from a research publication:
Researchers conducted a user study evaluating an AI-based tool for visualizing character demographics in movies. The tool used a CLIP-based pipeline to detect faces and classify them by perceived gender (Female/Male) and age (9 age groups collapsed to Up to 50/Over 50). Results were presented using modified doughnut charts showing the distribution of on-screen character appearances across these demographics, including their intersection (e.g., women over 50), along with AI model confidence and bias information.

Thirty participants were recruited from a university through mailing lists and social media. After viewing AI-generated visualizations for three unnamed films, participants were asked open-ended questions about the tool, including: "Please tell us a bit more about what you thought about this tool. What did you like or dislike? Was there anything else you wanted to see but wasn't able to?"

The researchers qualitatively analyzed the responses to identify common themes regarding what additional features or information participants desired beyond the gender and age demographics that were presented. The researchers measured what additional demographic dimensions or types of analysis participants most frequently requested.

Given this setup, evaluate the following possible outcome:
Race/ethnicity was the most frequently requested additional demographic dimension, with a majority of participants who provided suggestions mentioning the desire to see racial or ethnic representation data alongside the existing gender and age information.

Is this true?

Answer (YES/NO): NO